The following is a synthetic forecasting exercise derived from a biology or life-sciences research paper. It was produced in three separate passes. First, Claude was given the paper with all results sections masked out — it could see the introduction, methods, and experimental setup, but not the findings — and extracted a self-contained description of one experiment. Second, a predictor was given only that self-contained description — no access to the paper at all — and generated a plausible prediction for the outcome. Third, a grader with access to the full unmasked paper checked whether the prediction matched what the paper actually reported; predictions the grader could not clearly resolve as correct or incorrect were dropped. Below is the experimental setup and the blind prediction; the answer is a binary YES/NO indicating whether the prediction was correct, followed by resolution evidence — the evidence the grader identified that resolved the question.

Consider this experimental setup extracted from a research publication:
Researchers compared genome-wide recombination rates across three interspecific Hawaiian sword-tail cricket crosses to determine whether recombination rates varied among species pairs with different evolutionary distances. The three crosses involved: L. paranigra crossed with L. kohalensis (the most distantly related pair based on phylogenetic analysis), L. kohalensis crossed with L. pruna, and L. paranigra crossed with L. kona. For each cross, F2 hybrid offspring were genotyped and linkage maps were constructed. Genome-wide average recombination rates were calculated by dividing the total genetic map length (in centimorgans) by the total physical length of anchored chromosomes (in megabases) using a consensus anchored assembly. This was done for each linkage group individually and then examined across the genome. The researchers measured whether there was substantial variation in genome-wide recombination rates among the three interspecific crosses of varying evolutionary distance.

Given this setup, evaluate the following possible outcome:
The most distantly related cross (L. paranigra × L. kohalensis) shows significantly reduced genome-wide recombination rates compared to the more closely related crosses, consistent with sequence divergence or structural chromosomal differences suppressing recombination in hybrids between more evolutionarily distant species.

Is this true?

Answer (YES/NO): NO